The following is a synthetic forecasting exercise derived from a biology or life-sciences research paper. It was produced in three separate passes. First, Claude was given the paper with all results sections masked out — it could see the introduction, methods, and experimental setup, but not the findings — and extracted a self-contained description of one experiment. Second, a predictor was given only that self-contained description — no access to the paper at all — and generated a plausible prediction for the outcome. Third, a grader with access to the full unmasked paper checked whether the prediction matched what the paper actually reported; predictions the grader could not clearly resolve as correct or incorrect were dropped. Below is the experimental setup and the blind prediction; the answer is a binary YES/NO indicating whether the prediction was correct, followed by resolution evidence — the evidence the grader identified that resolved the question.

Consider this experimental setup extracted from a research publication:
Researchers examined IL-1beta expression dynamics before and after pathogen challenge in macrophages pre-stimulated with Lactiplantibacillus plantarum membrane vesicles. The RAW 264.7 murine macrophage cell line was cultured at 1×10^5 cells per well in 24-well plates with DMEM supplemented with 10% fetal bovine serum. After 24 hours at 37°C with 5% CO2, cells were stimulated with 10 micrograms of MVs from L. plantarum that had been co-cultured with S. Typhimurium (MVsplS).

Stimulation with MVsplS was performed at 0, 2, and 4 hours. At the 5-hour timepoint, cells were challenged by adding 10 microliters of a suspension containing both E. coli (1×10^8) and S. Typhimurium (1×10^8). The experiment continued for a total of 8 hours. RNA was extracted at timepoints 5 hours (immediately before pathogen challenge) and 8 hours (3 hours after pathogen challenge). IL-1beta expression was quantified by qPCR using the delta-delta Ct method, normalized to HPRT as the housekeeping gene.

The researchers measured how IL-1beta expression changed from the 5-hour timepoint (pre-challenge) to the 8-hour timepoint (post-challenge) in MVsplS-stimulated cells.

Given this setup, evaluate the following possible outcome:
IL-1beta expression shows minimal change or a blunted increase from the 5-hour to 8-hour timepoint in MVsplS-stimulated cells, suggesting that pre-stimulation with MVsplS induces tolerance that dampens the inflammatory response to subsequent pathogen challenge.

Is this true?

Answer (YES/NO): YES